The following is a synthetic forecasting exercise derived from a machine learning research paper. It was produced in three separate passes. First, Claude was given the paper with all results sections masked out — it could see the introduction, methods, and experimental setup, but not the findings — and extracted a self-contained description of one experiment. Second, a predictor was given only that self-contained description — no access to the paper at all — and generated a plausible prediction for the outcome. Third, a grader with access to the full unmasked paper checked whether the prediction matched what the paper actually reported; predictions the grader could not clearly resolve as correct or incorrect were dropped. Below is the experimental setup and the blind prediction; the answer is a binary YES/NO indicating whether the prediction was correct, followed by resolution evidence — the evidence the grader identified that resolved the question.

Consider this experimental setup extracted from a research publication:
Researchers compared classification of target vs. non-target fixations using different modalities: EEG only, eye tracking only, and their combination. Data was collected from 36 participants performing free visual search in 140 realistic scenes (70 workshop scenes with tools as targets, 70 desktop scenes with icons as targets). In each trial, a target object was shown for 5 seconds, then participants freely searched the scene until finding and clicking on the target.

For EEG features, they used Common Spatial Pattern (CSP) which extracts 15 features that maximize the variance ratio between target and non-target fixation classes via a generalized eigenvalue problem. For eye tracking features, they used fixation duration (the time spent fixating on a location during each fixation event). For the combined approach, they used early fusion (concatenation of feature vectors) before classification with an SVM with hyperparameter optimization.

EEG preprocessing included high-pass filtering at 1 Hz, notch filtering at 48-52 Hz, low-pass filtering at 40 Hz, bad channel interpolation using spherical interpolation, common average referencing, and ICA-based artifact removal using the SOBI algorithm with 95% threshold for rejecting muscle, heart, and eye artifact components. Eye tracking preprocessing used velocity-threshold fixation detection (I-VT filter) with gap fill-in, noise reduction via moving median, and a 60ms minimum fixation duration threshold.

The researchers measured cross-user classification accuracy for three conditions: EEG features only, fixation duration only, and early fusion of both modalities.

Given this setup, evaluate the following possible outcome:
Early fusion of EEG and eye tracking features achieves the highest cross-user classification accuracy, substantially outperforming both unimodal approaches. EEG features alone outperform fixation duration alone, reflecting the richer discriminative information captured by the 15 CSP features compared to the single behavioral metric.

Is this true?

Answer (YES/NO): NO